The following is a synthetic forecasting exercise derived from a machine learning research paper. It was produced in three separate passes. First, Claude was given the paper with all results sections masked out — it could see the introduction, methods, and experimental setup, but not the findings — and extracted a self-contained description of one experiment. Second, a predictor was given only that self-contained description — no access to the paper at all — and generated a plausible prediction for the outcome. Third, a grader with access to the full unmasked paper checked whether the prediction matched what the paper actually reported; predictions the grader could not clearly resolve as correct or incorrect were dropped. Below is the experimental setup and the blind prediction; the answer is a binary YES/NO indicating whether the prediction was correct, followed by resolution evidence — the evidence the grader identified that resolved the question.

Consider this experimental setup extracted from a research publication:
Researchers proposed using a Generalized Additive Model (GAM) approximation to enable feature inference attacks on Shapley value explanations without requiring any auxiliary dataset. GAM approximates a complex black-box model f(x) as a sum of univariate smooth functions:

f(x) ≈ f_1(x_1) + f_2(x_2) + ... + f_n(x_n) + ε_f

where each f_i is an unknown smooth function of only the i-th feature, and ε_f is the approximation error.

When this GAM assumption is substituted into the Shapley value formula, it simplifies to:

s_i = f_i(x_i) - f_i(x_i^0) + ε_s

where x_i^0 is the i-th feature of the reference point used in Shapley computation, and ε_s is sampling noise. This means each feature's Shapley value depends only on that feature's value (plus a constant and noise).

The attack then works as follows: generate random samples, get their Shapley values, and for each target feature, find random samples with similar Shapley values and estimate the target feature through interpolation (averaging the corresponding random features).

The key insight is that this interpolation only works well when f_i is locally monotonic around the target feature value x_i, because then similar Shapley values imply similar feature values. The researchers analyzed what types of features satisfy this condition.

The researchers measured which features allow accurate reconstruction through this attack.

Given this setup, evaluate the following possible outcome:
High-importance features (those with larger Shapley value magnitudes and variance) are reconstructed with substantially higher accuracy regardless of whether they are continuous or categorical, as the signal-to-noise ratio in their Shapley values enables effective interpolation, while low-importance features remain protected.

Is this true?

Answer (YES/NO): NO